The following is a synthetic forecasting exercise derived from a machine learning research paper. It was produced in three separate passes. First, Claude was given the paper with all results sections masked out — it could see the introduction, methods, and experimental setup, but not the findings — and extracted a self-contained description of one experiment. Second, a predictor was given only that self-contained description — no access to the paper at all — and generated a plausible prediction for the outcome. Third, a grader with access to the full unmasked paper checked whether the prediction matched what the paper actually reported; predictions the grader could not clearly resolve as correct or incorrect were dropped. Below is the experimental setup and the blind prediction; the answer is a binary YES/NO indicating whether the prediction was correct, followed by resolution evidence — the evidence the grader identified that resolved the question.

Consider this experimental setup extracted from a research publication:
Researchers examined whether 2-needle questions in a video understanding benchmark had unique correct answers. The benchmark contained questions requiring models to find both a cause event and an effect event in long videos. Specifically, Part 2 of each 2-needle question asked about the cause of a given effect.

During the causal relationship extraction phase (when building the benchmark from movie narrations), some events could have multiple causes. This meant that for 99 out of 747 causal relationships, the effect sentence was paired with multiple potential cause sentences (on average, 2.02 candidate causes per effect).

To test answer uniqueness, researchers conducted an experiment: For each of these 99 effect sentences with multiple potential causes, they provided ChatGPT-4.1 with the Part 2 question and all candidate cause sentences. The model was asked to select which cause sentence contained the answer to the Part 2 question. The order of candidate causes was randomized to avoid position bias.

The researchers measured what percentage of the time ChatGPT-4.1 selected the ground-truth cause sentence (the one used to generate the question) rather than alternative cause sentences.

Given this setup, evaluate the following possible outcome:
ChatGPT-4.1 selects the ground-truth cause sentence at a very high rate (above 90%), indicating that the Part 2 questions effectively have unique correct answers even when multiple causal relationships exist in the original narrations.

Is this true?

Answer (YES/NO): YES